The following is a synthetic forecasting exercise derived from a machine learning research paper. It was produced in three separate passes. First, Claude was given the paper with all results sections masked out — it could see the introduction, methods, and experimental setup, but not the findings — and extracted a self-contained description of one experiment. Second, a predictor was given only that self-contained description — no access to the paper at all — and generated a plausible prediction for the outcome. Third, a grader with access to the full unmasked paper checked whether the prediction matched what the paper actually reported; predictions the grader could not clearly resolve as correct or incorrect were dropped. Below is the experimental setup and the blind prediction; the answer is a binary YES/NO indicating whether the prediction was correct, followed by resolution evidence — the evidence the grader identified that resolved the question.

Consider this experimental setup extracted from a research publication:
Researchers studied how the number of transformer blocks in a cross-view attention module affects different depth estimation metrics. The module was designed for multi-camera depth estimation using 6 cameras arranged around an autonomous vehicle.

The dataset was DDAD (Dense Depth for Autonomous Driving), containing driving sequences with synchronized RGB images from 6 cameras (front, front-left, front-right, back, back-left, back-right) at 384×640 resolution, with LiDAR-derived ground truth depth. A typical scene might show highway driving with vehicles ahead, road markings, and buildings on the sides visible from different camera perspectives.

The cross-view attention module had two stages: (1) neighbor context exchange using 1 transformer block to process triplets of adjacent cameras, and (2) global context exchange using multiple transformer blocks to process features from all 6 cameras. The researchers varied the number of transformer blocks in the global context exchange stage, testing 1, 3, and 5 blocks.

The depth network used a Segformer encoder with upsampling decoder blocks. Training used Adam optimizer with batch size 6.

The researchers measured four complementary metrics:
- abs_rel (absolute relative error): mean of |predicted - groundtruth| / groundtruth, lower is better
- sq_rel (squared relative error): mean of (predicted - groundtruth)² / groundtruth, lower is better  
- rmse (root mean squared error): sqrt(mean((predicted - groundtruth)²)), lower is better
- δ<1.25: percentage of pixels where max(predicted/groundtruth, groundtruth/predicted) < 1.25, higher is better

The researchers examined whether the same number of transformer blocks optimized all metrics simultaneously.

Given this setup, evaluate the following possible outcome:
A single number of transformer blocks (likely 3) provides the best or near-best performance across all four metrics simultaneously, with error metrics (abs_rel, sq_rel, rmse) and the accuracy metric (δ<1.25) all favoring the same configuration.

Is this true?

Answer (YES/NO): NO